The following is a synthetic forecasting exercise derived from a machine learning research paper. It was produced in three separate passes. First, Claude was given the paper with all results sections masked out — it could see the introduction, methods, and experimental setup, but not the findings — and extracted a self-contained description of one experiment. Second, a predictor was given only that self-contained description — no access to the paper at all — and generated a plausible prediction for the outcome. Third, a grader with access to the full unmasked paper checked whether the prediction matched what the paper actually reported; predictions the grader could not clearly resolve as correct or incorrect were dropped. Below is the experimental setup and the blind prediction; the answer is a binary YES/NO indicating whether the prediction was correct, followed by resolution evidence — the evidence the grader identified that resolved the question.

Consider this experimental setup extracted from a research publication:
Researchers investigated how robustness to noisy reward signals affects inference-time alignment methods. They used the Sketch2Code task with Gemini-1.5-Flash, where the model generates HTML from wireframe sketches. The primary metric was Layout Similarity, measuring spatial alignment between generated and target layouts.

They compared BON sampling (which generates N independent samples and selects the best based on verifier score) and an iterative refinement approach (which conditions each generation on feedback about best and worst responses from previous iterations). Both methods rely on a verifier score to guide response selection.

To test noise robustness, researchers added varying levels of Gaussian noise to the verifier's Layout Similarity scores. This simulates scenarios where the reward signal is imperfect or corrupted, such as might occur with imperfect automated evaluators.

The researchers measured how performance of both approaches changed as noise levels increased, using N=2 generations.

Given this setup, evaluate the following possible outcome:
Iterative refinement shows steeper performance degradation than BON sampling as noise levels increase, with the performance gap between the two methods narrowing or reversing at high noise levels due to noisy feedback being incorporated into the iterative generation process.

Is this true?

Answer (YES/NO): NO